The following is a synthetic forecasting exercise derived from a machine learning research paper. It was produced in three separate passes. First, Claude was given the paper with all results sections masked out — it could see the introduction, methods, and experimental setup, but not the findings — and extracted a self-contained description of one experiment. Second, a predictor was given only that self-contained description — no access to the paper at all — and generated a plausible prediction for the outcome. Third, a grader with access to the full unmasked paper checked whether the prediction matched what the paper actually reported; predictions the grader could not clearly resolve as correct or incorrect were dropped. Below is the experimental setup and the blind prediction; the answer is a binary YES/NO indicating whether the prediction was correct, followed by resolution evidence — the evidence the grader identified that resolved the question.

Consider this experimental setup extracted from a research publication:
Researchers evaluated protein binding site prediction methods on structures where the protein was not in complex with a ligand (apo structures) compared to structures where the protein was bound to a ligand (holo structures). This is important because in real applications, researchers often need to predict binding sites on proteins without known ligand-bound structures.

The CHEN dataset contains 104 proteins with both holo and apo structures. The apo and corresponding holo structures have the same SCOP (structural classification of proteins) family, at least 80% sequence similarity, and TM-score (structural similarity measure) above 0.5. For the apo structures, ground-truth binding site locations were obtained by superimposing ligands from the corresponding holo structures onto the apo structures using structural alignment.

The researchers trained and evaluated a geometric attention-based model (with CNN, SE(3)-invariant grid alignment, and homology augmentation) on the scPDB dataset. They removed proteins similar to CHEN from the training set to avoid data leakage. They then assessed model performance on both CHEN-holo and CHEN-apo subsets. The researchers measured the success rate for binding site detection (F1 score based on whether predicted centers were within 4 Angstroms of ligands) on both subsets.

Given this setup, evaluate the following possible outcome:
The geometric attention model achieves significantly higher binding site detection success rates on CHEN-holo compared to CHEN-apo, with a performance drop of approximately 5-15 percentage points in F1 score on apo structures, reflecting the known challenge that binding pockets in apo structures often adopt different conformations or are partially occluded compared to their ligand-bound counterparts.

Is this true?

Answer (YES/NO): NO